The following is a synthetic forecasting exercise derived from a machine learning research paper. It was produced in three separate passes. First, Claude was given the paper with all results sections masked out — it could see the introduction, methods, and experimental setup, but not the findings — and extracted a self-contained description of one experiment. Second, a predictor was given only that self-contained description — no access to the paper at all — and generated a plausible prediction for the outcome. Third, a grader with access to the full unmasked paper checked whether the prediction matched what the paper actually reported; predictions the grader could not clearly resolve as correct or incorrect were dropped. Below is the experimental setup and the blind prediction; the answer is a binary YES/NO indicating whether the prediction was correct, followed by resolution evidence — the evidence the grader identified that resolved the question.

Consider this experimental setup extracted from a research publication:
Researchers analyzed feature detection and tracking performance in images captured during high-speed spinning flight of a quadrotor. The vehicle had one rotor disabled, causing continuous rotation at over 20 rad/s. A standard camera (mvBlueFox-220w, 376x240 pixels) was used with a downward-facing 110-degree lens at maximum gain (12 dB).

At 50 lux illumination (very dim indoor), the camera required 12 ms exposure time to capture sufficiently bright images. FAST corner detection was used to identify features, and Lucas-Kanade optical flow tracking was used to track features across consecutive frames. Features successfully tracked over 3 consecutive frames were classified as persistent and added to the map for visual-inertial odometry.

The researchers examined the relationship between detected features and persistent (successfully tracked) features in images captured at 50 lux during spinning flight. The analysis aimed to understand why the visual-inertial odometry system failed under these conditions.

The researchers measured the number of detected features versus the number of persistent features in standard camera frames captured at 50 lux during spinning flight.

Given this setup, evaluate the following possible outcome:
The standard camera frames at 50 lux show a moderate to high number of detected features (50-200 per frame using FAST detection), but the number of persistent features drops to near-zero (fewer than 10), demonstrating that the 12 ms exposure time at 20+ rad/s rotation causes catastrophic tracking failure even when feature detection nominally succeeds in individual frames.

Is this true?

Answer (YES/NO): NO